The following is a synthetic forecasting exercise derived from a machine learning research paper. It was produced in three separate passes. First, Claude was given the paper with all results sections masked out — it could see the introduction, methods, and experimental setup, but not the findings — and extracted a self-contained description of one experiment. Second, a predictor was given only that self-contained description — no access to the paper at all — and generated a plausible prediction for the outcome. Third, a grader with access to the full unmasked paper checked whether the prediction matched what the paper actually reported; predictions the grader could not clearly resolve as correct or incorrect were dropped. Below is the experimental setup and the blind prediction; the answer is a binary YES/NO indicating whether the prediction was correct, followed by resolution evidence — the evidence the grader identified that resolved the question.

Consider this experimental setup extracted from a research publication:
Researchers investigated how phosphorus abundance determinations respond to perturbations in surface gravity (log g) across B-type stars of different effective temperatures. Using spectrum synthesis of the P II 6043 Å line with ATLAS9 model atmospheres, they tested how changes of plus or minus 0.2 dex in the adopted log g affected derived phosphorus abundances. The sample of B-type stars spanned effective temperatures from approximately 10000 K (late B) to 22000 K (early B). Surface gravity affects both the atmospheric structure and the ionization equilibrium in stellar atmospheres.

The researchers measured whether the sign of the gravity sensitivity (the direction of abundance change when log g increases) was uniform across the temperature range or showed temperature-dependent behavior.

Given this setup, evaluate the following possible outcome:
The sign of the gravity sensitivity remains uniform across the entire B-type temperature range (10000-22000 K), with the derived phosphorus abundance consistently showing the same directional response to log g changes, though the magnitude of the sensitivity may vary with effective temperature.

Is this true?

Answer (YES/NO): NO